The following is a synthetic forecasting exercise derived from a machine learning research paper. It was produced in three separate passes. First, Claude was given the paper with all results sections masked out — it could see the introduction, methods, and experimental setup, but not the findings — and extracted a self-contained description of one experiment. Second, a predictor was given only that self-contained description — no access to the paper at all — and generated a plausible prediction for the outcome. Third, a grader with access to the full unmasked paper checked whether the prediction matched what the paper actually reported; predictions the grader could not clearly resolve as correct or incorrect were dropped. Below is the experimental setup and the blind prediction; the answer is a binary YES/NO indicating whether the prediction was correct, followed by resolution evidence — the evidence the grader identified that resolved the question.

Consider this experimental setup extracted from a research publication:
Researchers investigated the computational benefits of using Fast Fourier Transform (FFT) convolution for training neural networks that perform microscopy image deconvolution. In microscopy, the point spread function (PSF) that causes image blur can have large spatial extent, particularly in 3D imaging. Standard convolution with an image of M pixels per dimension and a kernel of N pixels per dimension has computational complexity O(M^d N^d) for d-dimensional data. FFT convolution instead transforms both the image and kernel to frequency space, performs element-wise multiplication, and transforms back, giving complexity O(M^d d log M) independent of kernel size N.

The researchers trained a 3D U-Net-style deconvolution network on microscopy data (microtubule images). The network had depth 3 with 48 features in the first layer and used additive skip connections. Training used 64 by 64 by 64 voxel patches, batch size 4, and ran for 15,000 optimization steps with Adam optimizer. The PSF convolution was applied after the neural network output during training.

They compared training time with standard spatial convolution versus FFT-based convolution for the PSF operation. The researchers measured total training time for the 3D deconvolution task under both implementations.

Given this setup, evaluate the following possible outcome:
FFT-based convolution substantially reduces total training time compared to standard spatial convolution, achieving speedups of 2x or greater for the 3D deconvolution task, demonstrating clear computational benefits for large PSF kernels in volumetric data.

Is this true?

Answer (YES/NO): YES